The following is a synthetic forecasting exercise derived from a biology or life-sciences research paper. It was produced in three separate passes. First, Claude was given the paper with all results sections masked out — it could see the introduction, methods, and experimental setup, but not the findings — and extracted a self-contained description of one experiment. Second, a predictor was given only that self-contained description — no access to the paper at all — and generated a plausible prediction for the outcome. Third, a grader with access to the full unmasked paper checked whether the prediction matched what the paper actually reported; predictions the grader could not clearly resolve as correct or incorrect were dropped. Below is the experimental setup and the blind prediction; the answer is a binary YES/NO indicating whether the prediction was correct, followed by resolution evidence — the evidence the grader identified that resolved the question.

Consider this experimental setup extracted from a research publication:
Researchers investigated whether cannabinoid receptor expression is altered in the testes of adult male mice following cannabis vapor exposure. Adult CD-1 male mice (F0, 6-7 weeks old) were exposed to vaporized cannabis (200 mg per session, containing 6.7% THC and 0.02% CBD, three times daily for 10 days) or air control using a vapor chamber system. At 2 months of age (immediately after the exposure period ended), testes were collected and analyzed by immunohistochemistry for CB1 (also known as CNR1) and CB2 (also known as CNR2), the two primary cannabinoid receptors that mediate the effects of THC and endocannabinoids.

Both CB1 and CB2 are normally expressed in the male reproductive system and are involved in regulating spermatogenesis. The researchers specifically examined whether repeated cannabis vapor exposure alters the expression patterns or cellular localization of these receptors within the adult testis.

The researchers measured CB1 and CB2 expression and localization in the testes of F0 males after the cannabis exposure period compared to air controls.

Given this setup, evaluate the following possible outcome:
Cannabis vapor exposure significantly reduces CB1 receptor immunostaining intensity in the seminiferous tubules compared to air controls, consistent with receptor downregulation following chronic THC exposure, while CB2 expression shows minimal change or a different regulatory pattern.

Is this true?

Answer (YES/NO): NO